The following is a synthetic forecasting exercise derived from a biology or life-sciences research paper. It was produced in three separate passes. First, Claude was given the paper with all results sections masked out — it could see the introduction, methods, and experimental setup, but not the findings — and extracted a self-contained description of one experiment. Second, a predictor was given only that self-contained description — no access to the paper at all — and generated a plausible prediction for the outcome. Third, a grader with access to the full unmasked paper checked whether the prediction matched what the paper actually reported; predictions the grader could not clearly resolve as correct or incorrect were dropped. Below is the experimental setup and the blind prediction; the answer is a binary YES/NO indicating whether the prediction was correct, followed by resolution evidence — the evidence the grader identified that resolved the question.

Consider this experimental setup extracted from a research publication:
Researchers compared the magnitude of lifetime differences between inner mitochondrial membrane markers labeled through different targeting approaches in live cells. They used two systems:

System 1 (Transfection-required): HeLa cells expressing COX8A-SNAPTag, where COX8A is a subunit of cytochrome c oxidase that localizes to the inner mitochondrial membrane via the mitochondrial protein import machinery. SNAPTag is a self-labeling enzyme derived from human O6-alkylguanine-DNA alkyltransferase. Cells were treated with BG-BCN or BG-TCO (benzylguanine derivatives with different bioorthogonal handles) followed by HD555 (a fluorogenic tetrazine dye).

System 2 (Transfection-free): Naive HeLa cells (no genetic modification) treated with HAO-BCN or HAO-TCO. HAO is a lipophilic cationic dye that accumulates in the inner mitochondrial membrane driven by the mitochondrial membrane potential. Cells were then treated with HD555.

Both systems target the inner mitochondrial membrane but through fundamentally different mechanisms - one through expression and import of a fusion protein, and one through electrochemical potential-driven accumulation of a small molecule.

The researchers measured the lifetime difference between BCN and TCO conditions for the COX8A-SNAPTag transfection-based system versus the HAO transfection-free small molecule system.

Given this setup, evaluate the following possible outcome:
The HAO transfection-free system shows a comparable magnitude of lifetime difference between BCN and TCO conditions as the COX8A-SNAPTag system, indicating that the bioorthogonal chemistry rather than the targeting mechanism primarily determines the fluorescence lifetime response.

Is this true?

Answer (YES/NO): NO